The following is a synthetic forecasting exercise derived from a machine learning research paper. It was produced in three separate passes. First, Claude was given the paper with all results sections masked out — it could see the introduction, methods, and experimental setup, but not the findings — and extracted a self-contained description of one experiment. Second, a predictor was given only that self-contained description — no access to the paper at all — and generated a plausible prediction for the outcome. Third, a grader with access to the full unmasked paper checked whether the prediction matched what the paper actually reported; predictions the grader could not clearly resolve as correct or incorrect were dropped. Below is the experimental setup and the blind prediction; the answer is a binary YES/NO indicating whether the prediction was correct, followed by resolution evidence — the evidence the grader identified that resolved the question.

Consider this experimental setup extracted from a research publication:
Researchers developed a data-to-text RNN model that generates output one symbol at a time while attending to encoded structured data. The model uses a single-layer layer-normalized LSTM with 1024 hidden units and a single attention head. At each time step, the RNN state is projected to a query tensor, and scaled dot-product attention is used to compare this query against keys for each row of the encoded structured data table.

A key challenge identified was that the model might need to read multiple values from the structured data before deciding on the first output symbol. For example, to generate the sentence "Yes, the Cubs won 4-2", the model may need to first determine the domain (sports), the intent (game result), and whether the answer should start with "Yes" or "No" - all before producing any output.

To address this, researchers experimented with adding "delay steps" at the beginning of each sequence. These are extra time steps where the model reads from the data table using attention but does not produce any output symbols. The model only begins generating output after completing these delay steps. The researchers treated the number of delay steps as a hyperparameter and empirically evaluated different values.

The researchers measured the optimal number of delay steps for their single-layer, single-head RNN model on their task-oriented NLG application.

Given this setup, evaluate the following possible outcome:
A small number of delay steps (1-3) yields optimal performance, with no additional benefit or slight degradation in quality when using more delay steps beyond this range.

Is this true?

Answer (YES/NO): YES